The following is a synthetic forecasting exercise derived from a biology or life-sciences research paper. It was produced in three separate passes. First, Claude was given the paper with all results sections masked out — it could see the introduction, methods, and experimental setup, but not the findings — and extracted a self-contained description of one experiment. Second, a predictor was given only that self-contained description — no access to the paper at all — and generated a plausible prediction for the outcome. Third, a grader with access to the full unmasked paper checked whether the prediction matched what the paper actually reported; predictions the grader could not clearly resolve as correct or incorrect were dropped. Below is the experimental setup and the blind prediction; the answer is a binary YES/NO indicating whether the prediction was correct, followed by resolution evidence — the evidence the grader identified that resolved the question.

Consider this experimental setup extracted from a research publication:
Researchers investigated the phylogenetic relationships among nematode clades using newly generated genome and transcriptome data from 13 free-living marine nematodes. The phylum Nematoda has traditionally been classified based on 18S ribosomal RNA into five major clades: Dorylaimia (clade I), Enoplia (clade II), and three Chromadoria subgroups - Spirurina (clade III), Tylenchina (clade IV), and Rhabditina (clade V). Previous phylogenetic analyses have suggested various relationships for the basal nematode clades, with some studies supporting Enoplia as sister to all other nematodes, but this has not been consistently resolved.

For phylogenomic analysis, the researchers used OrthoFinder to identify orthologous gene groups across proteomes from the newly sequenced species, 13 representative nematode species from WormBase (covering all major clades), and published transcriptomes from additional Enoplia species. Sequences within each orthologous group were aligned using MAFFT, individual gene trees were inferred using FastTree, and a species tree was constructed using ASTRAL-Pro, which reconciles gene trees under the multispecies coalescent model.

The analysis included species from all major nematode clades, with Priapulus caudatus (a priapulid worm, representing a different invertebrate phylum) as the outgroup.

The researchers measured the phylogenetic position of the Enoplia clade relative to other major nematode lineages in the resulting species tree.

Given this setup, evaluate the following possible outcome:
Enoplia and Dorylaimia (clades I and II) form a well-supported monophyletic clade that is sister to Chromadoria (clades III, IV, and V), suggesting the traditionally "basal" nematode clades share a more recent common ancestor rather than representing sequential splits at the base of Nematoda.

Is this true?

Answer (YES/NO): NO